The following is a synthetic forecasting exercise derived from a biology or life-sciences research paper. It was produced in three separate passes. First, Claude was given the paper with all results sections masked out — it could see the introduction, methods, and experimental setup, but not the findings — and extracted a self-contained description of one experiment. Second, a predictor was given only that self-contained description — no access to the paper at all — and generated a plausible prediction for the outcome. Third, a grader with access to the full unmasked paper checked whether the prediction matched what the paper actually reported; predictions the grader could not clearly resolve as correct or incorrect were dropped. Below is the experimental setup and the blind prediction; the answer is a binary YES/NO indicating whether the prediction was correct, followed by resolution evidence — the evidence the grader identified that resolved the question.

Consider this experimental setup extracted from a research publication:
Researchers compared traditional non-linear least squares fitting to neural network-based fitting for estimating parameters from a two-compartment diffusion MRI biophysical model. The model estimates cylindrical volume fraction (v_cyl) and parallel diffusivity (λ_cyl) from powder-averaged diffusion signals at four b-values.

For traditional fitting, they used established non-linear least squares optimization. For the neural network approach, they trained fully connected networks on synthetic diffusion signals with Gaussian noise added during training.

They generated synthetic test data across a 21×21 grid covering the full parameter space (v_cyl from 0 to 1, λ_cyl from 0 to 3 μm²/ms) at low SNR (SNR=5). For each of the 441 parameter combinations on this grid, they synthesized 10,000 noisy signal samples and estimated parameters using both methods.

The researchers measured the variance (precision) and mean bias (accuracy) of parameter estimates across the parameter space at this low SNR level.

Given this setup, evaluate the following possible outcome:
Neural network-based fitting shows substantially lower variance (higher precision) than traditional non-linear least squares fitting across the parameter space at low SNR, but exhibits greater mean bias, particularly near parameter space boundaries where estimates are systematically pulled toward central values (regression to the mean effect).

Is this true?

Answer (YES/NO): YES